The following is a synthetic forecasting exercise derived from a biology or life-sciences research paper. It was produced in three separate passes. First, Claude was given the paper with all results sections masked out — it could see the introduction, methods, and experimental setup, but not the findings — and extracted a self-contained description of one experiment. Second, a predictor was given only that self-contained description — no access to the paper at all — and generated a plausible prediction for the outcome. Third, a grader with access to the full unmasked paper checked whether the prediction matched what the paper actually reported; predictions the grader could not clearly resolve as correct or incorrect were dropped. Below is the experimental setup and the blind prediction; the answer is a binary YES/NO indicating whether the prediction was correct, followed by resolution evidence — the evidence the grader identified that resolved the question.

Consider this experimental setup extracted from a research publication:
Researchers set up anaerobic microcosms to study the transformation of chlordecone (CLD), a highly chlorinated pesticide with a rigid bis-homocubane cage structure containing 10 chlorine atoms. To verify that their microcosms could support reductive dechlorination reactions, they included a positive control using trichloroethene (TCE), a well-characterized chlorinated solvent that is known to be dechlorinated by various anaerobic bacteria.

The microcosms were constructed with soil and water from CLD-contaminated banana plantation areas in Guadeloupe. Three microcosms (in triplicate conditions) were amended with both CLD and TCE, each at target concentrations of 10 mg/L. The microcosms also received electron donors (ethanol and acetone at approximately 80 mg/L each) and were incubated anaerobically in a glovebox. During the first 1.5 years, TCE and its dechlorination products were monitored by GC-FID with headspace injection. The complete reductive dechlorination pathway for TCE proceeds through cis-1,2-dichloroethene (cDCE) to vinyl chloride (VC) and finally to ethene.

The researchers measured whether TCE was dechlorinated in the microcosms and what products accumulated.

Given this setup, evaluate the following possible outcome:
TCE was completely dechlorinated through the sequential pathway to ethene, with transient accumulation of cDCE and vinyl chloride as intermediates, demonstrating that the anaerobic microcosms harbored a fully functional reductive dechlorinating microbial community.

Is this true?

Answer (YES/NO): NO